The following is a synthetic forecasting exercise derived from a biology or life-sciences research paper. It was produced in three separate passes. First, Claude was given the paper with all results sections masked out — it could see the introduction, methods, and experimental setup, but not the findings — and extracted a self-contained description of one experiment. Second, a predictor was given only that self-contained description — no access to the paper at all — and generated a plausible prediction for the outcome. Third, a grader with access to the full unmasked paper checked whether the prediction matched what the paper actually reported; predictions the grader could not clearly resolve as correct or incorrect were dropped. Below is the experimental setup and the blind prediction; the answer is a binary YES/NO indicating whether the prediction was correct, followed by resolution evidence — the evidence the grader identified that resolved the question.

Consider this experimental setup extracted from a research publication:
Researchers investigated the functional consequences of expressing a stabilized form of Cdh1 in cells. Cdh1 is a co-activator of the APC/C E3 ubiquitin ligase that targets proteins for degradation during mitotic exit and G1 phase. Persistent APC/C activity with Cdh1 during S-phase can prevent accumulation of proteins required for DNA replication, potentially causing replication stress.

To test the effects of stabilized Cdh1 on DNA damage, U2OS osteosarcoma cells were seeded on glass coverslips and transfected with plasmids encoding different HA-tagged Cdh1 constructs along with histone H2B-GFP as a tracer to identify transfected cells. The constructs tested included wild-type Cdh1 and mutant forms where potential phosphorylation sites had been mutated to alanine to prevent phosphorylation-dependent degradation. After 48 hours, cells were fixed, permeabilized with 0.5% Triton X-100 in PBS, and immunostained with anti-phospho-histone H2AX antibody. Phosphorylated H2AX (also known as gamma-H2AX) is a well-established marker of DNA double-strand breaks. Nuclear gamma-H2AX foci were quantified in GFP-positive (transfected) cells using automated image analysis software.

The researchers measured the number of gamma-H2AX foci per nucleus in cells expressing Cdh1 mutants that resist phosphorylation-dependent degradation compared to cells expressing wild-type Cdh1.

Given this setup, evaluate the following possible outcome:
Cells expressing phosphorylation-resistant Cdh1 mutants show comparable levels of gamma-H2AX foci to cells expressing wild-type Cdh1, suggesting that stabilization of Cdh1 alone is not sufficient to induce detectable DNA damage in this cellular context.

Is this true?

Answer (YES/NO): NO